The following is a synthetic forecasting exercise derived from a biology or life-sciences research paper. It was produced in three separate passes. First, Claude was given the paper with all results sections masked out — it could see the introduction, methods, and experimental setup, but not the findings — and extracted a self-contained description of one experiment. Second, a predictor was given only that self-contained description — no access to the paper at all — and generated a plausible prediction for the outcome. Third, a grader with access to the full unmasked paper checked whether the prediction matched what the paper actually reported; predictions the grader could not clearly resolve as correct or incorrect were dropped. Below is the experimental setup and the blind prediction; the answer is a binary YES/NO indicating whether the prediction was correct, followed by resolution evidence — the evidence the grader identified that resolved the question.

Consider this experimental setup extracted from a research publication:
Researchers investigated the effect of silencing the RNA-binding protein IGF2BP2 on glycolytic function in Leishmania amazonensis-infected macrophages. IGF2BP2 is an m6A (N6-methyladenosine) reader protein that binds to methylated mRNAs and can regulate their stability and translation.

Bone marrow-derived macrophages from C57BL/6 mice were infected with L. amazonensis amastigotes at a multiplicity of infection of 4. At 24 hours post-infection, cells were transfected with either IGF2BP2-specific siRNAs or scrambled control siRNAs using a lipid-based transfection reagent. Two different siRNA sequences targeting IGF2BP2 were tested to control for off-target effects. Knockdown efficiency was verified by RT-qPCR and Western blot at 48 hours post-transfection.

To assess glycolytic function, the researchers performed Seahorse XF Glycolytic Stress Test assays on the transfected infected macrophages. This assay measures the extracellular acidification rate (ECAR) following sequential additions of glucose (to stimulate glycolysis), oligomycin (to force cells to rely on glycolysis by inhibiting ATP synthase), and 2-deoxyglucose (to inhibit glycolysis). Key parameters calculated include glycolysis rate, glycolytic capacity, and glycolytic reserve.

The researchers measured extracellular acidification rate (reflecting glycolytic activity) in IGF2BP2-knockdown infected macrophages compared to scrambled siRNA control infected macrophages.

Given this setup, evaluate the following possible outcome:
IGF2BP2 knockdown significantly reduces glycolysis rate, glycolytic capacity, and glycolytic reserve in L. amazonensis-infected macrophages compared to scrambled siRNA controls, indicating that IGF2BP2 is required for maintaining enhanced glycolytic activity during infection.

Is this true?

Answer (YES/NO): NO